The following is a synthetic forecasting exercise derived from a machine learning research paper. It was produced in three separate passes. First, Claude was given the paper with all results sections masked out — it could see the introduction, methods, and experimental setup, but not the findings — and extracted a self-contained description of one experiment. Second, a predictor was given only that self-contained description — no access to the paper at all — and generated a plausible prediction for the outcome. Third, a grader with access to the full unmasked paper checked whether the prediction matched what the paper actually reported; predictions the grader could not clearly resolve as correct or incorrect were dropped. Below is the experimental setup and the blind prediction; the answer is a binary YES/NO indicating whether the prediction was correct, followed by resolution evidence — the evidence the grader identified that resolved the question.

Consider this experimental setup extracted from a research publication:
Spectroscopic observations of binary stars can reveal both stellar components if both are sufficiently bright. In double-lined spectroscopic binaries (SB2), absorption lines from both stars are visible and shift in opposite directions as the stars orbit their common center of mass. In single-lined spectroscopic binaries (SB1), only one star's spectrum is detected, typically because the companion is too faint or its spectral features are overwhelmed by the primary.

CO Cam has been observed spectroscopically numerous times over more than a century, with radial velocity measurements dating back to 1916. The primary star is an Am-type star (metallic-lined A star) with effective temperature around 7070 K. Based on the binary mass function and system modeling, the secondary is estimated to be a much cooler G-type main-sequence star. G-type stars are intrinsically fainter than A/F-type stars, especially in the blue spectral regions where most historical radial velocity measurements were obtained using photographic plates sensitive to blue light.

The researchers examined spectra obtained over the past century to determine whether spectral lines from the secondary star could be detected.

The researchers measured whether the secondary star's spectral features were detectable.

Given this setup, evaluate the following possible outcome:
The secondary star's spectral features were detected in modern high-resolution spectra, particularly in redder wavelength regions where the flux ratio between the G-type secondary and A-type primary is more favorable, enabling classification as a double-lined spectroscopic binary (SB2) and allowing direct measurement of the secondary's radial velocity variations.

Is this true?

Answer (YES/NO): NO